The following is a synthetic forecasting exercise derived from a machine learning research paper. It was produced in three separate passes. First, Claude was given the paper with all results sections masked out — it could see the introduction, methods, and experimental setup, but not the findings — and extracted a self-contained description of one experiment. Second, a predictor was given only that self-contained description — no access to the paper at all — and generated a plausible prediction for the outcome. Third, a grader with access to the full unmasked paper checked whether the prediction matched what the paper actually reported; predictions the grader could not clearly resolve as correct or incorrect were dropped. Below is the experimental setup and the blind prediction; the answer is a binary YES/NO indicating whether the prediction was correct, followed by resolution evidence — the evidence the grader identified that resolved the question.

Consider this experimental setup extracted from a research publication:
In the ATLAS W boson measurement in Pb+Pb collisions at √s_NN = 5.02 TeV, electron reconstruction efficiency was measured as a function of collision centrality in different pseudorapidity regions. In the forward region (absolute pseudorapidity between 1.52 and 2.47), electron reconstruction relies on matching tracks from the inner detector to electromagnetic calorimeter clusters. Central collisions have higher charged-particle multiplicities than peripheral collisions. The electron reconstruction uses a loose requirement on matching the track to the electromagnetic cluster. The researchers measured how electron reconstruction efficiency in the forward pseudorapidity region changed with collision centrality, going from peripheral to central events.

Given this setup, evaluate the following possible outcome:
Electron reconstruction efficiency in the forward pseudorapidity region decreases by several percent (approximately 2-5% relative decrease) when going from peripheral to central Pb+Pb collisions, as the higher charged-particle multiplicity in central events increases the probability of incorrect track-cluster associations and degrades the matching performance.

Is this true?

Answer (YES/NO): NO